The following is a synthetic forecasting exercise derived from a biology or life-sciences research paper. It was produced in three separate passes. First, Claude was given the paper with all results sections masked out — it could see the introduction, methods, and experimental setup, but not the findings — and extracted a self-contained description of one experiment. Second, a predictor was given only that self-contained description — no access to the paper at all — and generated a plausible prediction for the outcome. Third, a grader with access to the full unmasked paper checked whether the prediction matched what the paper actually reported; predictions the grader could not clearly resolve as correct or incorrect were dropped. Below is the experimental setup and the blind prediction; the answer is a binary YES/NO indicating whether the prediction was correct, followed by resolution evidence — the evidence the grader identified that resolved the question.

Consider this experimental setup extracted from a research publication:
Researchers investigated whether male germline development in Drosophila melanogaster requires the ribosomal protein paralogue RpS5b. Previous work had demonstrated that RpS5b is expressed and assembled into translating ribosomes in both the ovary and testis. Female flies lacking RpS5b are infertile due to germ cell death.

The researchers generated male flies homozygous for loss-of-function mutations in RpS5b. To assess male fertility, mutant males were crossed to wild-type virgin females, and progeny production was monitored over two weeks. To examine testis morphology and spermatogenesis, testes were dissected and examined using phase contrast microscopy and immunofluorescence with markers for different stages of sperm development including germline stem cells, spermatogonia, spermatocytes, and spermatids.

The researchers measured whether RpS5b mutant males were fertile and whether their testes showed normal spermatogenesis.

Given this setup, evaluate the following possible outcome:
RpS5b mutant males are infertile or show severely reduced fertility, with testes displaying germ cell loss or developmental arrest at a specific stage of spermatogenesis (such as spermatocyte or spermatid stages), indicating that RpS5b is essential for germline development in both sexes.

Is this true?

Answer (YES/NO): NO